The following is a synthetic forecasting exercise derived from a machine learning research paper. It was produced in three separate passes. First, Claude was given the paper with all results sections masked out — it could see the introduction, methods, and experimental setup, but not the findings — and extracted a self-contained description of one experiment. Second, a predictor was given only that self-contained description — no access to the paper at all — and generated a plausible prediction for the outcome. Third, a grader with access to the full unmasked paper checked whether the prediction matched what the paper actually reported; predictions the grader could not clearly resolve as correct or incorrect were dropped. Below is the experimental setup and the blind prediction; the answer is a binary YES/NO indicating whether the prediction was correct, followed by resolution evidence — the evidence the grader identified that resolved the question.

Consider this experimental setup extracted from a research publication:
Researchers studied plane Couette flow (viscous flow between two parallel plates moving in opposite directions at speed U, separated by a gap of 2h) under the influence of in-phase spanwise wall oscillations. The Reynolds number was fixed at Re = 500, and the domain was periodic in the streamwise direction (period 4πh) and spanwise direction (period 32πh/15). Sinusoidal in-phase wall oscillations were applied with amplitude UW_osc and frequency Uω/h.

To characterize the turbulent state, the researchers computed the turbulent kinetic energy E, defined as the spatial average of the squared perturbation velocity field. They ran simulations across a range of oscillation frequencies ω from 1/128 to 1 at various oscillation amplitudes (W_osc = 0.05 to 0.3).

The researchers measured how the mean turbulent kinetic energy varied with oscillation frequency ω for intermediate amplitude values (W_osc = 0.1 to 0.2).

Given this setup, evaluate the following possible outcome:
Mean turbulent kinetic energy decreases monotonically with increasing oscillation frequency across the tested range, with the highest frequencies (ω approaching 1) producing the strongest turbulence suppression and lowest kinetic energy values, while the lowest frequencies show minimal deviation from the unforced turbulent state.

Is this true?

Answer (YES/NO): NO